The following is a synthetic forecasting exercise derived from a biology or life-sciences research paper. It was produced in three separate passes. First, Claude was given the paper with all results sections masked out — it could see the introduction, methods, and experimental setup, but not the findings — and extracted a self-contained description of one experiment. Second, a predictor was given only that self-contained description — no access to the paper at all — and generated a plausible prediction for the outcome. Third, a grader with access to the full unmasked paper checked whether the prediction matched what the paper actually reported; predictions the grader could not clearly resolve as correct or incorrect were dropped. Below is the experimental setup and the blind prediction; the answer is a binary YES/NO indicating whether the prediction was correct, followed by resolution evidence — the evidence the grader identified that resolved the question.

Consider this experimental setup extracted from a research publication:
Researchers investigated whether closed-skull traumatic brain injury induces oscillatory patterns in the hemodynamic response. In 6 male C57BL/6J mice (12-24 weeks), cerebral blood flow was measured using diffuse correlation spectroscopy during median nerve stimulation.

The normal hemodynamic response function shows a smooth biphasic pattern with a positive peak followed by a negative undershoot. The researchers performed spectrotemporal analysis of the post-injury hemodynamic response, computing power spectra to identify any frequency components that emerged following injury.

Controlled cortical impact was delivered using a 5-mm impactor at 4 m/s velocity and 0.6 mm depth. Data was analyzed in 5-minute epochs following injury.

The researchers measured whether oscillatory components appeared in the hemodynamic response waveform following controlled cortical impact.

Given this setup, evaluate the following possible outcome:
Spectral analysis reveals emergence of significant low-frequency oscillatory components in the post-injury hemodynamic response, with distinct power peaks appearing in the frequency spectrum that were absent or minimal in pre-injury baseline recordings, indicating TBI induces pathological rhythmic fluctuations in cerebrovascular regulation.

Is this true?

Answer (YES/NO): YES